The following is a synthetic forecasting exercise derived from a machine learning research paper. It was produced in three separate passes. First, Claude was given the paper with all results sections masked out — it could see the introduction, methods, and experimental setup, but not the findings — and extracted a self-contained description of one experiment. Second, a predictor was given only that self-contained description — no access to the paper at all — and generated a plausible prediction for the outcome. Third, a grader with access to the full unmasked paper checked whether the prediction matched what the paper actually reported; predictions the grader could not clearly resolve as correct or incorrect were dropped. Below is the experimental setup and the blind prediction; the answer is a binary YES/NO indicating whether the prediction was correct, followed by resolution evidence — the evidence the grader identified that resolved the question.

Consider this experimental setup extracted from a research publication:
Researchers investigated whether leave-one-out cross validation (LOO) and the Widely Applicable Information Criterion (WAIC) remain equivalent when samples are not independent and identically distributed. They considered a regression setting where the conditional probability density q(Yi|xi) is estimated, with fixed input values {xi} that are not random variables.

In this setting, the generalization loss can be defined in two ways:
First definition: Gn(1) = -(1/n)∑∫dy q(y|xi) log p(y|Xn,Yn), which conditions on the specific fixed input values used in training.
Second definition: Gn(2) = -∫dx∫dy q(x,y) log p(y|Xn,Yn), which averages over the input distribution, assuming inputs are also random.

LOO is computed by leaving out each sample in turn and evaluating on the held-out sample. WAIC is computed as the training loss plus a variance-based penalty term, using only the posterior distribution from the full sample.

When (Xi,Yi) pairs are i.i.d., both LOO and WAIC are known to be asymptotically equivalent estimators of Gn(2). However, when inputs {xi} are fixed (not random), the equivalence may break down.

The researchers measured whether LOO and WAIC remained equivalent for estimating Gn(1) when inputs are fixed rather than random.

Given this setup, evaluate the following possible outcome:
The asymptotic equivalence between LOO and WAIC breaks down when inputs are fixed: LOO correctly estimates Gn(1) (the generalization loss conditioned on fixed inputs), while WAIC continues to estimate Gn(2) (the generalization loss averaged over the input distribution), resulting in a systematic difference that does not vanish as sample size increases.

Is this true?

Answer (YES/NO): NO